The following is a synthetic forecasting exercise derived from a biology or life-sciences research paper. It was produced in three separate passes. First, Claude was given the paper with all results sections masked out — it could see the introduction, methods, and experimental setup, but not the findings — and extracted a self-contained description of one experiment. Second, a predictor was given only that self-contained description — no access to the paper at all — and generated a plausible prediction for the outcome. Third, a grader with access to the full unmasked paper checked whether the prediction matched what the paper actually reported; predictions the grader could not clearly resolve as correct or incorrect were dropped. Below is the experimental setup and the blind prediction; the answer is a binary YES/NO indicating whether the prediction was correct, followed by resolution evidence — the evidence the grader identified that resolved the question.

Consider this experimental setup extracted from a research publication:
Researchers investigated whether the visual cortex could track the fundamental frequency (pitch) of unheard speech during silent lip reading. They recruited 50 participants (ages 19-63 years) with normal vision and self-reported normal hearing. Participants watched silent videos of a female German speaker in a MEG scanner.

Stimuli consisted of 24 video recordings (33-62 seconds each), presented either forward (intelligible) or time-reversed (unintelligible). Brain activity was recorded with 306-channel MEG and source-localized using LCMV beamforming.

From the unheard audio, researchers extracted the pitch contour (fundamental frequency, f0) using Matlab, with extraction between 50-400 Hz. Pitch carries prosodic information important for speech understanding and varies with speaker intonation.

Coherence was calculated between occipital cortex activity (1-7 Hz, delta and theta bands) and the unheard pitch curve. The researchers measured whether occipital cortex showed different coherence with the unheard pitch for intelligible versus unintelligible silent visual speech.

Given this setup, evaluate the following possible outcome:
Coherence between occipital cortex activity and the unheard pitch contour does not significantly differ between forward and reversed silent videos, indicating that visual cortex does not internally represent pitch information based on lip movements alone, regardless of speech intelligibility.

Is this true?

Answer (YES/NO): NO